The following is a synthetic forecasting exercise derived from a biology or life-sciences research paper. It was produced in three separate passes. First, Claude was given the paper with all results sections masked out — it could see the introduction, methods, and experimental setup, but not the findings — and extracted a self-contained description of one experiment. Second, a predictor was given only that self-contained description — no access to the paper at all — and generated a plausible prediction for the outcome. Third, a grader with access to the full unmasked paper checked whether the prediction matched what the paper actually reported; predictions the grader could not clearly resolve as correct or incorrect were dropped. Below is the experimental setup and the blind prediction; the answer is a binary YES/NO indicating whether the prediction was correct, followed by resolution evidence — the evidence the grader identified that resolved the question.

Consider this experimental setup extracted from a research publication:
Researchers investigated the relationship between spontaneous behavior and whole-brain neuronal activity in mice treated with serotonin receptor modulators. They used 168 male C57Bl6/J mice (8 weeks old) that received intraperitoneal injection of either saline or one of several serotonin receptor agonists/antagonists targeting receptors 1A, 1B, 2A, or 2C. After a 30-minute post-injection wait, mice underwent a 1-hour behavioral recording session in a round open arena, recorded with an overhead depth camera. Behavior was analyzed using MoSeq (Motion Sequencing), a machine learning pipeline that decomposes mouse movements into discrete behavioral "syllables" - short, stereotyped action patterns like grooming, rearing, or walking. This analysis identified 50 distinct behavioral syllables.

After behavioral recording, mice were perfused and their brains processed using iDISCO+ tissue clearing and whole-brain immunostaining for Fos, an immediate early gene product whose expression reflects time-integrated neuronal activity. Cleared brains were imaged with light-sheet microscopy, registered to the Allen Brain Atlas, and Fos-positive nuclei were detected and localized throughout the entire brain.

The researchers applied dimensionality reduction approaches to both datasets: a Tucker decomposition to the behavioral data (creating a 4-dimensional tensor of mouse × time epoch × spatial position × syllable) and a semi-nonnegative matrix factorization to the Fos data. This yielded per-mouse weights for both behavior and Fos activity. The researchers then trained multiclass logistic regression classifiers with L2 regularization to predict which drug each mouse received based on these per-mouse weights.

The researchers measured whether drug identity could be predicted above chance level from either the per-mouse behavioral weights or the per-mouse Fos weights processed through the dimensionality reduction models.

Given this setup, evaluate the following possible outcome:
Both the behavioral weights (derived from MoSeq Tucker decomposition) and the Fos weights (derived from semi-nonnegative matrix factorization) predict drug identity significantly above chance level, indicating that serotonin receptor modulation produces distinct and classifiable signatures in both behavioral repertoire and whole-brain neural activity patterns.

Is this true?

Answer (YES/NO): YES